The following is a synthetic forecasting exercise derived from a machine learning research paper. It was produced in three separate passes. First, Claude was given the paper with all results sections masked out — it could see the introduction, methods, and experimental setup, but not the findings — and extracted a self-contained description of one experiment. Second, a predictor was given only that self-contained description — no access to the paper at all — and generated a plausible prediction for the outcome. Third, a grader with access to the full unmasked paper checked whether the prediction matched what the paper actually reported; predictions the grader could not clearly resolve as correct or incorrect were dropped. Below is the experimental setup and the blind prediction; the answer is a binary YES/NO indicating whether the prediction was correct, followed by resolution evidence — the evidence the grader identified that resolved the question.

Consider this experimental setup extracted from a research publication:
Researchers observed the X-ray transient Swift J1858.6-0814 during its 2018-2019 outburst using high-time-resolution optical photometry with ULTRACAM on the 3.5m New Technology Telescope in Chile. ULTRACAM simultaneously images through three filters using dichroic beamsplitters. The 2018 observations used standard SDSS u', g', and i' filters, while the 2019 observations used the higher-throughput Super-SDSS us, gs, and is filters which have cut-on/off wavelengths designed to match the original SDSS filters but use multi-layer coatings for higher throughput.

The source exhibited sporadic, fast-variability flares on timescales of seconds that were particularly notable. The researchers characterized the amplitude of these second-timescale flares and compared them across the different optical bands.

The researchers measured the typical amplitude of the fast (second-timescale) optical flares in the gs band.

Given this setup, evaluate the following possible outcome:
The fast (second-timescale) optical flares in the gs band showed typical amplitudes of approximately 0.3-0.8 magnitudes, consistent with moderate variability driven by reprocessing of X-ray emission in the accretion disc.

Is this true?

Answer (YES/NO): NO